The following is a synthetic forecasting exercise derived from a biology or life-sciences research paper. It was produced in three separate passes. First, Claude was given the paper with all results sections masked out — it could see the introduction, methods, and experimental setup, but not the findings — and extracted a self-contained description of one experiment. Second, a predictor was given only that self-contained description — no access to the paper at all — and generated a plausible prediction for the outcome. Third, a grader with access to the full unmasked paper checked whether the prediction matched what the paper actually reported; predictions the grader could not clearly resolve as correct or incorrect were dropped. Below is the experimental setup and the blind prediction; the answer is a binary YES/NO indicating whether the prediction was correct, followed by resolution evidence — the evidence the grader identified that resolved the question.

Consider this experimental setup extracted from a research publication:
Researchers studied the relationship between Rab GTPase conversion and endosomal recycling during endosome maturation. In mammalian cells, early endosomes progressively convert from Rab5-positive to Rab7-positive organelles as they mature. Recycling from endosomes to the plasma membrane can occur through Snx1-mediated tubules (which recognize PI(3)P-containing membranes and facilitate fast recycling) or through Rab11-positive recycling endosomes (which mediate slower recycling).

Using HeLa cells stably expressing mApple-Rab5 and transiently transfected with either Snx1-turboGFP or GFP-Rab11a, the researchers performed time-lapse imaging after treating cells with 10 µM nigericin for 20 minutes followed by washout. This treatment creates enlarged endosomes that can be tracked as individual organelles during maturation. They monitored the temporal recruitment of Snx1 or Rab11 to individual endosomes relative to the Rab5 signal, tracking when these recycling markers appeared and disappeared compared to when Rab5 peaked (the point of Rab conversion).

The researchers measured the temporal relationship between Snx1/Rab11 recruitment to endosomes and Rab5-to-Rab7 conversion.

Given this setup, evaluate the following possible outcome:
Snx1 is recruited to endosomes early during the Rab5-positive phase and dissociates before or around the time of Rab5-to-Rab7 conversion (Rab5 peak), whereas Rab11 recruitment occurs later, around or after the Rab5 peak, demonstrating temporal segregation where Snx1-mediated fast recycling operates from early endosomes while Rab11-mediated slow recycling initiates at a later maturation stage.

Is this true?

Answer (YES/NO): NO